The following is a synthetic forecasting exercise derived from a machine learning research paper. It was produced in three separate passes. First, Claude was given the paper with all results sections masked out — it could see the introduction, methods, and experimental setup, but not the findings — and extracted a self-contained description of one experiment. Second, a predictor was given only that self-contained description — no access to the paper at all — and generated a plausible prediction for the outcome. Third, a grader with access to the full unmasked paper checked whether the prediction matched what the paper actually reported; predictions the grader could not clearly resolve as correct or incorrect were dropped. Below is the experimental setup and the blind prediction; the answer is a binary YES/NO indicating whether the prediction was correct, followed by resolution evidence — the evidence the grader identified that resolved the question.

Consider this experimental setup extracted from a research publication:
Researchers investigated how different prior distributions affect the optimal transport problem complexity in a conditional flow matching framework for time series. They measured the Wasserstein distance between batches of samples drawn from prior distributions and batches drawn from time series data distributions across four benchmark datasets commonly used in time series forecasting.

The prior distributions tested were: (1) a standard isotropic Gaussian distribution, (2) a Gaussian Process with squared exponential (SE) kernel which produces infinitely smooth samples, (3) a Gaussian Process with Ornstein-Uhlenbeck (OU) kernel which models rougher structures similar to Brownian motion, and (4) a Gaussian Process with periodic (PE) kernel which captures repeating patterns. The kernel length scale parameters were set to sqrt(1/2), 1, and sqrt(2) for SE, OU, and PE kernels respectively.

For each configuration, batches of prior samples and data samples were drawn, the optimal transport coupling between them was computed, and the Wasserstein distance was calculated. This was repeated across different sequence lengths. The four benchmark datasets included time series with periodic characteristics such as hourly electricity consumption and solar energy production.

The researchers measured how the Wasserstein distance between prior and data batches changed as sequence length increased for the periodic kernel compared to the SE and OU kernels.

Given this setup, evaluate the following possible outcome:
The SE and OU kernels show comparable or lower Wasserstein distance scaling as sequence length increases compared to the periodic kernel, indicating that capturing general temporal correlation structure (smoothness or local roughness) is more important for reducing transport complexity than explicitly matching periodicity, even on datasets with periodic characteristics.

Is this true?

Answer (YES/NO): NO